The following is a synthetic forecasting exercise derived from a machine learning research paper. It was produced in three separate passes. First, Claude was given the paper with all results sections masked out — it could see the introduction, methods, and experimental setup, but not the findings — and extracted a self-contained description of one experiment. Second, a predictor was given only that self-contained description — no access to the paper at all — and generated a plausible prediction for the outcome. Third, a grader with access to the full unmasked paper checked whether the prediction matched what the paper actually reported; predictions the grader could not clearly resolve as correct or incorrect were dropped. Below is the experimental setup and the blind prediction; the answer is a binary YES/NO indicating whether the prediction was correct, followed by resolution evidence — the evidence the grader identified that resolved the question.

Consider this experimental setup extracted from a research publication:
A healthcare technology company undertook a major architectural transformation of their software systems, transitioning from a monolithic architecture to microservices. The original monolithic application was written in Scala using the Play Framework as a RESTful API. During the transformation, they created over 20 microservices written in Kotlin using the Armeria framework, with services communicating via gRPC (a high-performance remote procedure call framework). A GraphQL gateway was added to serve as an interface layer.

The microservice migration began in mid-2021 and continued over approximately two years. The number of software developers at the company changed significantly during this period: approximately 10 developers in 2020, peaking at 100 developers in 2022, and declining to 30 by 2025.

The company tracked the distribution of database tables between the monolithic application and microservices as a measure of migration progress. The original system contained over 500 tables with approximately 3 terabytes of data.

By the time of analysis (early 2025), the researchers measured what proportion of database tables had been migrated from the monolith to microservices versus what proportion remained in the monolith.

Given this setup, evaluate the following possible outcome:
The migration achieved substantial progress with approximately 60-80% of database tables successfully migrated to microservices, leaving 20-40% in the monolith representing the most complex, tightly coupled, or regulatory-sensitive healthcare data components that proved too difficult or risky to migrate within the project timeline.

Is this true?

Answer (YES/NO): NO